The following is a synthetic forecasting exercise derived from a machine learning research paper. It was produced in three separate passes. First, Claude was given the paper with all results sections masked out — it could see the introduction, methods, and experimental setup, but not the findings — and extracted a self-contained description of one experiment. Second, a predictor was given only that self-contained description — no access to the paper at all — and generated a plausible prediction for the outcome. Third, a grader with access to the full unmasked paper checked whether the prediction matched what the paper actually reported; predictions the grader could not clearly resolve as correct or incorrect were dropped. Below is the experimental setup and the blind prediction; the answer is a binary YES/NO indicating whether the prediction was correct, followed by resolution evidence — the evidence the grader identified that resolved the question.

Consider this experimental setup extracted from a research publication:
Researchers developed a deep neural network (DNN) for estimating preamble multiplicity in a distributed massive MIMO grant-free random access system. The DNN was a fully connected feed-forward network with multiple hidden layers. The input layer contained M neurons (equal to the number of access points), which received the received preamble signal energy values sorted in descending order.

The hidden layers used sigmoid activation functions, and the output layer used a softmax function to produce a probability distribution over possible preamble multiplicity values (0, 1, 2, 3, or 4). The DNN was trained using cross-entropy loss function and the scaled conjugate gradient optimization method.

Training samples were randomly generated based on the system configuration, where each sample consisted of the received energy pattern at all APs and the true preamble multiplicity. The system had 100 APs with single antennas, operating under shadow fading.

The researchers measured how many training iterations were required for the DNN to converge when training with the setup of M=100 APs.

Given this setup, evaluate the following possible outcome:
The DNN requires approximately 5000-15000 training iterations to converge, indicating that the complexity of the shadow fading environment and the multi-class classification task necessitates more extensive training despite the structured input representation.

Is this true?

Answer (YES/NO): NO